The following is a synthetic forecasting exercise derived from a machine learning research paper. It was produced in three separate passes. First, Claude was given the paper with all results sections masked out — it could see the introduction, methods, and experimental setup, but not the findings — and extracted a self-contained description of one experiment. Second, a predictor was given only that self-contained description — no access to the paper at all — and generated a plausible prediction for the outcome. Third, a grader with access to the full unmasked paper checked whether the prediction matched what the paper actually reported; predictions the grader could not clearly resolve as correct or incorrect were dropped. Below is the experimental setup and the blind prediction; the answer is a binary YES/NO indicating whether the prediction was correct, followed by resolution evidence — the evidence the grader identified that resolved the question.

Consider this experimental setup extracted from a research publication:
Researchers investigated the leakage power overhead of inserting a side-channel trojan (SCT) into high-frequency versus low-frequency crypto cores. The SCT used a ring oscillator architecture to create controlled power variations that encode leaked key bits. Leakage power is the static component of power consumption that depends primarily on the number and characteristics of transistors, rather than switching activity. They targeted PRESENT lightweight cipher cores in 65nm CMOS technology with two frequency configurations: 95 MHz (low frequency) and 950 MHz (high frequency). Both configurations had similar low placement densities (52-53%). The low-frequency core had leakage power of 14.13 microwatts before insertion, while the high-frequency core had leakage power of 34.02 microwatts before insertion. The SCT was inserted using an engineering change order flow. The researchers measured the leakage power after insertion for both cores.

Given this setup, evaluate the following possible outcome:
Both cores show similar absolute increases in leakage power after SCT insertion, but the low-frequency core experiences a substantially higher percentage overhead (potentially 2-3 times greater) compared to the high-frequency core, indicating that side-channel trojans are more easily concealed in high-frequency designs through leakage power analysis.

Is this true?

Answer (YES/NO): NO